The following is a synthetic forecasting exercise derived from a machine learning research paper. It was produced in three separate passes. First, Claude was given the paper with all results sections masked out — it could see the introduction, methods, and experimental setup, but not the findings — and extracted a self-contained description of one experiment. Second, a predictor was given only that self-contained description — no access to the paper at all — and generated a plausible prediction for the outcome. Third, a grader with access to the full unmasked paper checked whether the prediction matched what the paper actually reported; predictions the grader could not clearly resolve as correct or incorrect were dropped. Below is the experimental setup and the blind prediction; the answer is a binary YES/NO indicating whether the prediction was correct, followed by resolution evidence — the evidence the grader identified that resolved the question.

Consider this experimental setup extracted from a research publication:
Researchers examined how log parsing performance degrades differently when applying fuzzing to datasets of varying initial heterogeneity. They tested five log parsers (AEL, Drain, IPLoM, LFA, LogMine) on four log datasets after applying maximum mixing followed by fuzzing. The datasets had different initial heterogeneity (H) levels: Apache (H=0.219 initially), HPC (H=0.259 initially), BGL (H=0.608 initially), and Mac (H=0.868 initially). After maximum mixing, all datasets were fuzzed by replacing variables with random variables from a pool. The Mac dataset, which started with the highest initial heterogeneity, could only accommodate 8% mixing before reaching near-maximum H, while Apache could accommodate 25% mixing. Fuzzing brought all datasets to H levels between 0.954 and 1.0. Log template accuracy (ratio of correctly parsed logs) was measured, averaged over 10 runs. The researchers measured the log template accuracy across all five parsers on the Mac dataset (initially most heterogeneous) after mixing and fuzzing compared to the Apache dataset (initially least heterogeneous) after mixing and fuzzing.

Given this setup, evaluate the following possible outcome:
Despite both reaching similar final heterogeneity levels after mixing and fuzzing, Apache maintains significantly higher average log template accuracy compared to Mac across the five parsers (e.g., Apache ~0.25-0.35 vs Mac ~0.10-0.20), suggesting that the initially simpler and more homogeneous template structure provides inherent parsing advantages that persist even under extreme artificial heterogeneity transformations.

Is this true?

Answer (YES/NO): NO